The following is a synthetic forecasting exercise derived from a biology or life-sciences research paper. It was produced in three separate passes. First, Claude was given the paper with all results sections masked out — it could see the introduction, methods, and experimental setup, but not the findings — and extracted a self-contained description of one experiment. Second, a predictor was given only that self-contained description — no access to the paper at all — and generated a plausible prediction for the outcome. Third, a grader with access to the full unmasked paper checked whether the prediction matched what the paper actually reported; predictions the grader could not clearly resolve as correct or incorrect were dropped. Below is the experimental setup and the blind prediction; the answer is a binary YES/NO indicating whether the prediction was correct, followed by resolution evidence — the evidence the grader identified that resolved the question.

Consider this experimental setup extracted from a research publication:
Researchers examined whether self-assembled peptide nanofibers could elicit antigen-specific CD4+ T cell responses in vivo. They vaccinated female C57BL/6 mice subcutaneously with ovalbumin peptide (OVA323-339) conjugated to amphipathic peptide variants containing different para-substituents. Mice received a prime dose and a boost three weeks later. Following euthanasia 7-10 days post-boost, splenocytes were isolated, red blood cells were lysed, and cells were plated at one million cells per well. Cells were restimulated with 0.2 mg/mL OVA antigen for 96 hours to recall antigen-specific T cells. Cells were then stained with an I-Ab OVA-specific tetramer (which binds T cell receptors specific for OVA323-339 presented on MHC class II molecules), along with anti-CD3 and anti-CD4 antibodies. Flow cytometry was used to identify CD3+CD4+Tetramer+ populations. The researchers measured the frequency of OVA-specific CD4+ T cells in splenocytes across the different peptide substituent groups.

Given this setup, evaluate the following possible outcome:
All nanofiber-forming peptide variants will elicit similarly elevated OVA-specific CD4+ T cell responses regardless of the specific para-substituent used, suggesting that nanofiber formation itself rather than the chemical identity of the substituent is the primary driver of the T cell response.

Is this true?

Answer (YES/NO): NO